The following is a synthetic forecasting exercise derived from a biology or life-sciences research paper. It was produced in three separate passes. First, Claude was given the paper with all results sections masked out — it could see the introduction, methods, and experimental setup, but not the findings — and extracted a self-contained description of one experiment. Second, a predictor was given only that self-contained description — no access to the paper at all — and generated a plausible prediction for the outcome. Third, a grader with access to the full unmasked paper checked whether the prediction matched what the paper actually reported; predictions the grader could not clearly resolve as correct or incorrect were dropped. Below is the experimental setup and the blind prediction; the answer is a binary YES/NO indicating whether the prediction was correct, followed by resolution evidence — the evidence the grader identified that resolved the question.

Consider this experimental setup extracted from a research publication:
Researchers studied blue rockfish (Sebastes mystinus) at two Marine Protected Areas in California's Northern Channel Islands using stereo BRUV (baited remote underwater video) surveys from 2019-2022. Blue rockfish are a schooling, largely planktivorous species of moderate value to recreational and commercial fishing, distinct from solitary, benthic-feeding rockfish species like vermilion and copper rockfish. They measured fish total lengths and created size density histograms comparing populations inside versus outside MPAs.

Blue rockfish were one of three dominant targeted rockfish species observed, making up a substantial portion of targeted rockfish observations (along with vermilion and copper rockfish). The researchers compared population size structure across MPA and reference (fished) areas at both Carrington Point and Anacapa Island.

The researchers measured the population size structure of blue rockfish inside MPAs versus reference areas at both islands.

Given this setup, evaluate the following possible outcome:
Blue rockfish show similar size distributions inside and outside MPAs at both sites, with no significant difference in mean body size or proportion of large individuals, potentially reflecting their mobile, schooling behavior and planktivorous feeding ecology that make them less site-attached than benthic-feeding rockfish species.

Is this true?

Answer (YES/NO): YES